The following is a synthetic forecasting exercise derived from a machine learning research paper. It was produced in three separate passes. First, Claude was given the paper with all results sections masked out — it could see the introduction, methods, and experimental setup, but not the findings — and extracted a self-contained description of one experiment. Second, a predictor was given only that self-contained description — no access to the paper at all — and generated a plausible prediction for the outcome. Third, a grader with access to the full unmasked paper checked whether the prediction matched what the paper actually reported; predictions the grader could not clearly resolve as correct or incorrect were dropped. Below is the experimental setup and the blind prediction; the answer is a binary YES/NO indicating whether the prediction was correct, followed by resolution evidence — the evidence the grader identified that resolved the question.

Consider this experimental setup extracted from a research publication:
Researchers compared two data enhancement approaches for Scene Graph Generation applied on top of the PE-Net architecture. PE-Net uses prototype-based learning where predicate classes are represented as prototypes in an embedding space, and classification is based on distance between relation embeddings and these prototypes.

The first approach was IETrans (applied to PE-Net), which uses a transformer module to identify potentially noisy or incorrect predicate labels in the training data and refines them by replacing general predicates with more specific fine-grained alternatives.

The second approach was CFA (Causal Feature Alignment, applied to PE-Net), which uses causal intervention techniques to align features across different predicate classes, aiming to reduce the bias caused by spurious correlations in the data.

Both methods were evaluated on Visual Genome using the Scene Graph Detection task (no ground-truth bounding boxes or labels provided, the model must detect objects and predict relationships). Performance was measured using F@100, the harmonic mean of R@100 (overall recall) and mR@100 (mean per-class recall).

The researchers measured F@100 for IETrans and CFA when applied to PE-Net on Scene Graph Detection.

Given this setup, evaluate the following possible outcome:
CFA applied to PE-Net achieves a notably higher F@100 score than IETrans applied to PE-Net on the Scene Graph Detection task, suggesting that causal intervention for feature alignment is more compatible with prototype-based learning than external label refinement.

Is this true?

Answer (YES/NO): NO